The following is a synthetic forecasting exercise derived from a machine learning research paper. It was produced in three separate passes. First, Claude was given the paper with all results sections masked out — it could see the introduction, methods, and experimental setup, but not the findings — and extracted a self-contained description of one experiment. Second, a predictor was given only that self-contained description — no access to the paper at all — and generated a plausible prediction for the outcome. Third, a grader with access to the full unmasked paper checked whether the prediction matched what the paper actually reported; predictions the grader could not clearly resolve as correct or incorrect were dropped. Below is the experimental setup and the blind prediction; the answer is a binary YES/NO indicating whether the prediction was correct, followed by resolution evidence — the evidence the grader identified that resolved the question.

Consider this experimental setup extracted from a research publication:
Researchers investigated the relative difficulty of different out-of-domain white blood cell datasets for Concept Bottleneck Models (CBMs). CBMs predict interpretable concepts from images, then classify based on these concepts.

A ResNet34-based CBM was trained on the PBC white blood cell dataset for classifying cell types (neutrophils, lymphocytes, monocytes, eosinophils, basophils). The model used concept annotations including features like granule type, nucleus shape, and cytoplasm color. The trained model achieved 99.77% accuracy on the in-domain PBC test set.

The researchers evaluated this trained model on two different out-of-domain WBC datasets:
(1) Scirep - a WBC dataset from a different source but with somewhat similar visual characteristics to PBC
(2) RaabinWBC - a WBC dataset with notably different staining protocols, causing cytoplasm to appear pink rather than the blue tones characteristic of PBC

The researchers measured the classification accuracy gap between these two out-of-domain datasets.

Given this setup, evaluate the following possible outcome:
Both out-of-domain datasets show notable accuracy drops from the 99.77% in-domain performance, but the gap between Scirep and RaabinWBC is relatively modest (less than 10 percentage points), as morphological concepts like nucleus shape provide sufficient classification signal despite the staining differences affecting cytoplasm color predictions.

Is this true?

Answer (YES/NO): NO